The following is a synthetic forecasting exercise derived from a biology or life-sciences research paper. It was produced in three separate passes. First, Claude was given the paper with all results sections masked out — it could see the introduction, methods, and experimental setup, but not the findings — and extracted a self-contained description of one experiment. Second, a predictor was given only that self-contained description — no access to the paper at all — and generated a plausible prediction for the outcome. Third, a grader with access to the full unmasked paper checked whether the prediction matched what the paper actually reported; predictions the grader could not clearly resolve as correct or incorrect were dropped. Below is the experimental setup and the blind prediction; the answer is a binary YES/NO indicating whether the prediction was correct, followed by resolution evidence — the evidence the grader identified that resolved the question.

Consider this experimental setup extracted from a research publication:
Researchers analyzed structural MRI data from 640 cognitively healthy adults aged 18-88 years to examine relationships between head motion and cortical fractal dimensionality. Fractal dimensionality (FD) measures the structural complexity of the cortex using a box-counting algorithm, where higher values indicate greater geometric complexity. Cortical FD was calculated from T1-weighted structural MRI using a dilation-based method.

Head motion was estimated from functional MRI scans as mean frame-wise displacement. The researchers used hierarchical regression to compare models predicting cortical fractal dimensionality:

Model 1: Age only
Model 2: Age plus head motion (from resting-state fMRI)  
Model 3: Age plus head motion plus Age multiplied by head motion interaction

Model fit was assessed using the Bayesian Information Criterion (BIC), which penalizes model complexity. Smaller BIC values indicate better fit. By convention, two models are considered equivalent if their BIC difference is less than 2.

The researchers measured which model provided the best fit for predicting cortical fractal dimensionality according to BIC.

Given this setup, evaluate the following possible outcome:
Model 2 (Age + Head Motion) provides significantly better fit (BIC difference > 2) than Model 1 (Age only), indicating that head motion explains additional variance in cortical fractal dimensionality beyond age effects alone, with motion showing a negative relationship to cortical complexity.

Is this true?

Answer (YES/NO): NO